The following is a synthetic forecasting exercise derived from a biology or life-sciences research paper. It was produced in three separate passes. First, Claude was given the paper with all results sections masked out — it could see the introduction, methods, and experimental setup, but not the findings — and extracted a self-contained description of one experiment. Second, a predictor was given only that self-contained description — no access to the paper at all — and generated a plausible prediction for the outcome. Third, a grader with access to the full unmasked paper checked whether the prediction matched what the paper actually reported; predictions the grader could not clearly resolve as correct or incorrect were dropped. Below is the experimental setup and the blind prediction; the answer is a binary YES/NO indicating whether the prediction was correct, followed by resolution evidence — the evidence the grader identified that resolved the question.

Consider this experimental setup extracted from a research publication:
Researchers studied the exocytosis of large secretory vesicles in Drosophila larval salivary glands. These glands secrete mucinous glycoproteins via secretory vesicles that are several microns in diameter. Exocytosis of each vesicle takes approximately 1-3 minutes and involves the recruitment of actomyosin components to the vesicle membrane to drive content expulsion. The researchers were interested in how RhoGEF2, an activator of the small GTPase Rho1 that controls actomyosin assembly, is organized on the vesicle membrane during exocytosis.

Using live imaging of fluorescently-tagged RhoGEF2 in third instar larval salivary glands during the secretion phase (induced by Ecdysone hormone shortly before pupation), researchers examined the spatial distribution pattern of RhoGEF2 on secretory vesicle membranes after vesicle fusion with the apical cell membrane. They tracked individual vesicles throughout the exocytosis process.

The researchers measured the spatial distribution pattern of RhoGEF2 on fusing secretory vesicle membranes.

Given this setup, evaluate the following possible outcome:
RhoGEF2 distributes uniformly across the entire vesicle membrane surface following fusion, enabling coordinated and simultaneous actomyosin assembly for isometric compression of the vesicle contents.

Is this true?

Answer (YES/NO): NO